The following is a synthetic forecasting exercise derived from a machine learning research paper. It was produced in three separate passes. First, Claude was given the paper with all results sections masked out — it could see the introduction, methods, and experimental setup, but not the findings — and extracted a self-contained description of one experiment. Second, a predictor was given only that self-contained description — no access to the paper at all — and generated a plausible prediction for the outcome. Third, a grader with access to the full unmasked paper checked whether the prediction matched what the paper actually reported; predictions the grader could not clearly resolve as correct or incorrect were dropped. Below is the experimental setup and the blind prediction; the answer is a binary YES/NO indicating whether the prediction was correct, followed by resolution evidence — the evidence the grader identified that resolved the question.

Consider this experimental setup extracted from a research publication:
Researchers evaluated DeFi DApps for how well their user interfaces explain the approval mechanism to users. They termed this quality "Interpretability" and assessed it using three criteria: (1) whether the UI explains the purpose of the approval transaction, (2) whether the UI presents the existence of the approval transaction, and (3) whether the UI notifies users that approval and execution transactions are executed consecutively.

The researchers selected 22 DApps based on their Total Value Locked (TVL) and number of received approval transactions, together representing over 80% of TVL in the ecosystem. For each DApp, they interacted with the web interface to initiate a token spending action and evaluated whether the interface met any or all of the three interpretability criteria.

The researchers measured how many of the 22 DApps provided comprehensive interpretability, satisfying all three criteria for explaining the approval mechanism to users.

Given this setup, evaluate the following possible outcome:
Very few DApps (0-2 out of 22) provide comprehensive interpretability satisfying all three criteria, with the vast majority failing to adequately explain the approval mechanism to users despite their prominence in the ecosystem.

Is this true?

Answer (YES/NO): YES